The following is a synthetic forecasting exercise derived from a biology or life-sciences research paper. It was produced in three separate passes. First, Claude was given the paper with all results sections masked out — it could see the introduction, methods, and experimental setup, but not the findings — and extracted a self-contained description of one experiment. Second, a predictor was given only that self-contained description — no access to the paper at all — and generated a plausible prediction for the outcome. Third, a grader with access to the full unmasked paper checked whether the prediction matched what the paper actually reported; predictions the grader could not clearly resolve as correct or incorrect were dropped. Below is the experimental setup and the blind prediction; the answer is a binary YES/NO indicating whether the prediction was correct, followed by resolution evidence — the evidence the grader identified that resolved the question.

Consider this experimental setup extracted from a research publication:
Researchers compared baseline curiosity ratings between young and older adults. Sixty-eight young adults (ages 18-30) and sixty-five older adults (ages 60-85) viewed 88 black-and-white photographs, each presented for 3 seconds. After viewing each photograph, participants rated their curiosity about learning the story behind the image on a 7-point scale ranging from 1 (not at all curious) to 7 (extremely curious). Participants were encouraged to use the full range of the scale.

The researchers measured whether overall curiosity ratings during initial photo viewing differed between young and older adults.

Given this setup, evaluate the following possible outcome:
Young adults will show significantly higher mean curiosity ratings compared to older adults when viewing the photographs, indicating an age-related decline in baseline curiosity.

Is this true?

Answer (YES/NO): NO